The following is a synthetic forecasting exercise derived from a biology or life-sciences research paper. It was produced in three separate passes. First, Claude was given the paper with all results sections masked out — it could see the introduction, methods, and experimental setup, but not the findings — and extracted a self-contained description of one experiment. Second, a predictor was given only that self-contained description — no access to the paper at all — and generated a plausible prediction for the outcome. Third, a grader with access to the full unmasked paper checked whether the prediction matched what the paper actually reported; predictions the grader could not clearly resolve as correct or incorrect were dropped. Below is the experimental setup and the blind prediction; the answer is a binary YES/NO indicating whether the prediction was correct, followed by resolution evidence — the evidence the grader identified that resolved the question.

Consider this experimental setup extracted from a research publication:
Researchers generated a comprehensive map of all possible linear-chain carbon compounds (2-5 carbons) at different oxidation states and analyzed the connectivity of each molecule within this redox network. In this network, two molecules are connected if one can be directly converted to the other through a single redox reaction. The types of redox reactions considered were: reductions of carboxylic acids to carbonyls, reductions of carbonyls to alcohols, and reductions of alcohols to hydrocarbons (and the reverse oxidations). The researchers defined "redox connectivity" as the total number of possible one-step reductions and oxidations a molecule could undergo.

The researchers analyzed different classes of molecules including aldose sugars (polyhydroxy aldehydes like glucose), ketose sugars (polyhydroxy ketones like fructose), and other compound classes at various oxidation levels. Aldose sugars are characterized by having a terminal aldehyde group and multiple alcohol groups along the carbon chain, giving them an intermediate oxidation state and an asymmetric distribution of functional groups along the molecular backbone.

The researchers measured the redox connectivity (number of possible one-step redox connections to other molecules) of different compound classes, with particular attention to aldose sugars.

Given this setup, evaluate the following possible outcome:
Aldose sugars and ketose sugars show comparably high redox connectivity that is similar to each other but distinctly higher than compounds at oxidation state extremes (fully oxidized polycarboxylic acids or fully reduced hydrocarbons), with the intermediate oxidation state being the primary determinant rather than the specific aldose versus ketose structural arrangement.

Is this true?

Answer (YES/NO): NO